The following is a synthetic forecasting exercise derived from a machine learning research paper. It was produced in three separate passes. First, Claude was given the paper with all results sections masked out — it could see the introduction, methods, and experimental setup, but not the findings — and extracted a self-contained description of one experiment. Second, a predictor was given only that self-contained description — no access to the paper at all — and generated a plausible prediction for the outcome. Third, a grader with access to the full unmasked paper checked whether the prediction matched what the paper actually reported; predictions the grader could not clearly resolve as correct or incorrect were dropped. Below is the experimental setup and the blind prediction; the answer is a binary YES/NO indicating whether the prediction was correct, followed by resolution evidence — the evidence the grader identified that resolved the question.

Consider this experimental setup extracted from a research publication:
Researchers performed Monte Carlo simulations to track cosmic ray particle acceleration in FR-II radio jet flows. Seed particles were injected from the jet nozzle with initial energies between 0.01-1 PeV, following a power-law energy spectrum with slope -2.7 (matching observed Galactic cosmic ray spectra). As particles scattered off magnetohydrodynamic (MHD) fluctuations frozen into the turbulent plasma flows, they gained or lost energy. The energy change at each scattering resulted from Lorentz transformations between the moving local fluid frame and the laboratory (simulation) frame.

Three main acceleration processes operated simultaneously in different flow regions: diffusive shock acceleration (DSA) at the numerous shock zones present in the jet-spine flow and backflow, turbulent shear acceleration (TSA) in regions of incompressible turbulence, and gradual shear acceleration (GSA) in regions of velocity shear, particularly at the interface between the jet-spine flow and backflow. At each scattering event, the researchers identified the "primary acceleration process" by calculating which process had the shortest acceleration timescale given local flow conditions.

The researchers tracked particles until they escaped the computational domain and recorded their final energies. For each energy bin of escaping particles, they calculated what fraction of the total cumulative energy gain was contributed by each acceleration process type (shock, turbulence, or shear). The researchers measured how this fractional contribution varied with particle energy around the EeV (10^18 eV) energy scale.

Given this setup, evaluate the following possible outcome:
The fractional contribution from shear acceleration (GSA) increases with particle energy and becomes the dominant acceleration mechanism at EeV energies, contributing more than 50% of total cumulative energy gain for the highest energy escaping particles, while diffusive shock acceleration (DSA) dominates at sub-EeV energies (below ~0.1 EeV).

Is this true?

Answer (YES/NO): NO